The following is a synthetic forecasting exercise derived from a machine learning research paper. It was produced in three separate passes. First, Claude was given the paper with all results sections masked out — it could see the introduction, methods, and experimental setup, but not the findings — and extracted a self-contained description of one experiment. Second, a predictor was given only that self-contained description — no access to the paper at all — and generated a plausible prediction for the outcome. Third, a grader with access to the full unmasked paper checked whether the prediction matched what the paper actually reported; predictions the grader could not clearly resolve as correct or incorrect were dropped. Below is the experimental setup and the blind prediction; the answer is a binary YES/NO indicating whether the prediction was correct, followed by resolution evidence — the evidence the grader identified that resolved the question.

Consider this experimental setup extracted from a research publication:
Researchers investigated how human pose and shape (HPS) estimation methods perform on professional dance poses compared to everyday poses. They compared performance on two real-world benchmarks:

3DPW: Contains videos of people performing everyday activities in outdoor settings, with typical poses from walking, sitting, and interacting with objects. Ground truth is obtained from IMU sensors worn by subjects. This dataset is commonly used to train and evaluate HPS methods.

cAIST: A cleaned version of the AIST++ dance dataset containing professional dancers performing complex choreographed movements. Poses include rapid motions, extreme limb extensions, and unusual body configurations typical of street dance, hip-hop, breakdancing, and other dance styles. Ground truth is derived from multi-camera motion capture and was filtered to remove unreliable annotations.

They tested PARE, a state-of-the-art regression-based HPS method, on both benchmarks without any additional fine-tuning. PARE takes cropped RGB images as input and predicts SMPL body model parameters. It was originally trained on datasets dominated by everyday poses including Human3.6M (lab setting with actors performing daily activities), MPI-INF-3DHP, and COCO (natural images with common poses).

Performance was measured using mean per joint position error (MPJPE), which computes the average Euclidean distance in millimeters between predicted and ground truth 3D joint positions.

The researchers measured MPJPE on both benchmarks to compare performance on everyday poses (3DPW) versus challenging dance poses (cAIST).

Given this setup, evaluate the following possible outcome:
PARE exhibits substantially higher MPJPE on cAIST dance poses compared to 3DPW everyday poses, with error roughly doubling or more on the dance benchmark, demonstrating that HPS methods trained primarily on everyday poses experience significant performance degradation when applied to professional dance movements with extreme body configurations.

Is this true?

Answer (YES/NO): NO